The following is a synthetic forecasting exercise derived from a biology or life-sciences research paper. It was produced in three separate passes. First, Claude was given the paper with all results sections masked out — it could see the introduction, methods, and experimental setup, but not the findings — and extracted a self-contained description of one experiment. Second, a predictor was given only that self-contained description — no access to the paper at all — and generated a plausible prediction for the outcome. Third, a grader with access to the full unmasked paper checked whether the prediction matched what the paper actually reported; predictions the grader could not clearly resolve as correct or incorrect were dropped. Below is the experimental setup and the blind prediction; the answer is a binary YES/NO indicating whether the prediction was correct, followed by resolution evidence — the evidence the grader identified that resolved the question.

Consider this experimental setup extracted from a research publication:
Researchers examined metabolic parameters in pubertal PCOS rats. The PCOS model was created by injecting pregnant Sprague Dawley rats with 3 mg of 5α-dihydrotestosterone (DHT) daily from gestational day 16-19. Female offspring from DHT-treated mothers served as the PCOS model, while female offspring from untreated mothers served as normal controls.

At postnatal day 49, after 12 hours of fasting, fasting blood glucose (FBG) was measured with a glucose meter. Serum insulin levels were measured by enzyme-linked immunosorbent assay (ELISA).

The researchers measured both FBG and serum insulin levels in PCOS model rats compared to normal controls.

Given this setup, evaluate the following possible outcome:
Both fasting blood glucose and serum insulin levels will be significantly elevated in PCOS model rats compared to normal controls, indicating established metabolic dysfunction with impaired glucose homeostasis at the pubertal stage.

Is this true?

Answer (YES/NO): YES